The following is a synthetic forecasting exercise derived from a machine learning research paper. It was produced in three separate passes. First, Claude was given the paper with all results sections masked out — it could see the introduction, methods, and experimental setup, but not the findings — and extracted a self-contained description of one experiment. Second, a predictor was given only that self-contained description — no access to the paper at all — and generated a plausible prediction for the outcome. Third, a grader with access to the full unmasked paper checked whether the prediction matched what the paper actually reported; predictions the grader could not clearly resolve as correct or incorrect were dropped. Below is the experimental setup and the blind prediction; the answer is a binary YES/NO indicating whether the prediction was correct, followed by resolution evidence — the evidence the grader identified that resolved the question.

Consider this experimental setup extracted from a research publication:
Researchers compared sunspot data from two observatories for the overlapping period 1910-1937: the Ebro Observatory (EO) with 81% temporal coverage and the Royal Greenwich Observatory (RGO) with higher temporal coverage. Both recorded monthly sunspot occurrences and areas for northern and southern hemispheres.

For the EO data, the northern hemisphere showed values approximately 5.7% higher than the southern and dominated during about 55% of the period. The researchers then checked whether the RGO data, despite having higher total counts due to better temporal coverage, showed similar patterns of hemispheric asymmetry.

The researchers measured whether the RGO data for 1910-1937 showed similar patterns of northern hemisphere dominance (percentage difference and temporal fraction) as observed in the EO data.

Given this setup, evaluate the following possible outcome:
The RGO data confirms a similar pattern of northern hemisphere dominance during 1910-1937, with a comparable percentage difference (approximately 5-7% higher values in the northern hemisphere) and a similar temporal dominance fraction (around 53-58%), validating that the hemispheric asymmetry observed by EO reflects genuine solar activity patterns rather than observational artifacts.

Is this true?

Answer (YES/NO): YES